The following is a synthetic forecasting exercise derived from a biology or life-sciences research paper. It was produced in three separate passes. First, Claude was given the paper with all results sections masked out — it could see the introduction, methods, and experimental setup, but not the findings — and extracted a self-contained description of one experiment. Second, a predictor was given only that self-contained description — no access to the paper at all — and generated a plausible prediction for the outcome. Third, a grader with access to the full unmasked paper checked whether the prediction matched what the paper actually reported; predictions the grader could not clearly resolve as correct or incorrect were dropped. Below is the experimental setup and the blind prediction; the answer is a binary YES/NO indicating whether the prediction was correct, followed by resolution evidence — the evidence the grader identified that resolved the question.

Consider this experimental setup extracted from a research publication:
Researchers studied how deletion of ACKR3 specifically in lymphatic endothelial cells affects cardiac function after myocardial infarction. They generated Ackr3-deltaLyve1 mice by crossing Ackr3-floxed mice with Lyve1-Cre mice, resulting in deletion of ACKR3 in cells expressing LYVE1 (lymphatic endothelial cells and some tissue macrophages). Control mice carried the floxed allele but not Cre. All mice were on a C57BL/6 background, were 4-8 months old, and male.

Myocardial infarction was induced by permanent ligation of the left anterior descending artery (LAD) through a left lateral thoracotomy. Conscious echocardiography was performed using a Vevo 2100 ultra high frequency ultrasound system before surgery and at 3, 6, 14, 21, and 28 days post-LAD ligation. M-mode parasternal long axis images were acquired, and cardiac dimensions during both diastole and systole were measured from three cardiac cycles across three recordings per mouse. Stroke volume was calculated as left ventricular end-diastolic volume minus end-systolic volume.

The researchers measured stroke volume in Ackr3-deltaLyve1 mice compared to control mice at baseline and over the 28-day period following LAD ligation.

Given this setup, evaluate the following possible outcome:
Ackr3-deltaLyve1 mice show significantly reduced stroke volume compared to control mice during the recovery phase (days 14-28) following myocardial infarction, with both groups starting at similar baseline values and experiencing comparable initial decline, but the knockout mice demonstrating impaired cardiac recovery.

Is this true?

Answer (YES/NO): NO